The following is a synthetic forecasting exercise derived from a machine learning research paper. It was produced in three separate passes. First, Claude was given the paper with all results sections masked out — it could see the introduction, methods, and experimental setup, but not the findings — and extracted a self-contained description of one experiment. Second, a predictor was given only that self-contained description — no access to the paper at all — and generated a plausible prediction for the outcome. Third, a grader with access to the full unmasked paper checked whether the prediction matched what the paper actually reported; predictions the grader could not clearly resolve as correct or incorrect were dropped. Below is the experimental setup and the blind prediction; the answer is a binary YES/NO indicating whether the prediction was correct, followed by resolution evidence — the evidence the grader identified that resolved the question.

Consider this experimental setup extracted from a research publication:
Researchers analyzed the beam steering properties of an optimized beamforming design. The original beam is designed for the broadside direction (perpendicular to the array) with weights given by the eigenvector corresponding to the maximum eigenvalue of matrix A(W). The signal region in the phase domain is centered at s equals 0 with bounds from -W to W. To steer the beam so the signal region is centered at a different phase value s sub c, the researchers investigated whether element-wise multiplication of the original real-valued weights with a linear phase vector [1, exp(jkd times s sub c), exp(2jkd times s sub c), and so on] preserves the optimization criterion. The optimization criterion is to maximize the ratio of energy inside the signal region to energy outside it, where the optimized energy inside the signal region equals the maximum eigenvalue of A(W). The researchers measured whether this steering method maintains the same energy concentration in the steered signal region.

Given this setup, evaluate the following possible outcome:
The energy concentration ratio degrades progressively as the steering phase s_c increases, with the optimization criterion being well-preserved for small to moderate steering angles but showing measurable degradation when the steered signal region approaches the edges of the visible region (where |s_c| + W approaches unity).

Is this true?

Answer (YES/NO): NO